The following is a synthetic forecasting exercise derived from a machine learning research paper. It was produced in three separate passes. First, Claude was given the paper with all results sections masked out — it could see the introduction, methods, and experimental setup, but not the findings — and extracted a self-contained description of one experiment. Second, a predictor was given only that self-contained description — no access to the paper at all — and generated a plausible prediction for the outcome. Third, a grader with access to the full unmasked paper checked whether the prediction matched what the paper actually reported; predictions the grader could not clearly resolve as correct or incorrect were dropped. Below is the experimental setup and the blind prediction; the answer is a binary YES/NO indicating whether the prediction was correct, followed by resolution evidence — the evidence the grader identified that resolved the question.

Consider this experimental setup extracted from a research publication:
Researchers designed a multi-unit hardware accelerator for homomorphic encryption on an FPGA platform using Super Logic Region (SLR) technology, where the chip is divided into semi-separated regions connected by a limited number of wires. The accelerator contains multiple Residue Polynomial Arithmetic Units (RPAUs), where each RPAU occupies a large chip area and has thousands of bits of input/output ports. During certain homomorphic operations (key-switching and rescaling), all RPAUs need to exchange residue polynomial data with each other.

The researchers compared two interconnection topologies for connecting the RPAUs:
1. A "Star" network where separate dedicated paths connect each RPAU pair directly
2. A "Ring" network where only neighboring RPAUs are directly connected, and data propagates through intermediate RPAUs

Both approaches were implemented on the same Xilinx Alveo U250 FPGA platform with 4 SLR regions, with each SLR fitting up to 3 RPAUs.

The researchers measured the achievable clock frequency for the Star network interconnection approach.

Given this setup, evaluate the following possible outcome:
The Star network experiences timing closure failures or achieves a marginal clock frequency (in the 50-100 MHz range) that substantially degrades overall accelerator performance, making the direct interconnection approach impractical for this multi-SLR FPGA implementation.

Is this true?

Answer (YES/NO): NO